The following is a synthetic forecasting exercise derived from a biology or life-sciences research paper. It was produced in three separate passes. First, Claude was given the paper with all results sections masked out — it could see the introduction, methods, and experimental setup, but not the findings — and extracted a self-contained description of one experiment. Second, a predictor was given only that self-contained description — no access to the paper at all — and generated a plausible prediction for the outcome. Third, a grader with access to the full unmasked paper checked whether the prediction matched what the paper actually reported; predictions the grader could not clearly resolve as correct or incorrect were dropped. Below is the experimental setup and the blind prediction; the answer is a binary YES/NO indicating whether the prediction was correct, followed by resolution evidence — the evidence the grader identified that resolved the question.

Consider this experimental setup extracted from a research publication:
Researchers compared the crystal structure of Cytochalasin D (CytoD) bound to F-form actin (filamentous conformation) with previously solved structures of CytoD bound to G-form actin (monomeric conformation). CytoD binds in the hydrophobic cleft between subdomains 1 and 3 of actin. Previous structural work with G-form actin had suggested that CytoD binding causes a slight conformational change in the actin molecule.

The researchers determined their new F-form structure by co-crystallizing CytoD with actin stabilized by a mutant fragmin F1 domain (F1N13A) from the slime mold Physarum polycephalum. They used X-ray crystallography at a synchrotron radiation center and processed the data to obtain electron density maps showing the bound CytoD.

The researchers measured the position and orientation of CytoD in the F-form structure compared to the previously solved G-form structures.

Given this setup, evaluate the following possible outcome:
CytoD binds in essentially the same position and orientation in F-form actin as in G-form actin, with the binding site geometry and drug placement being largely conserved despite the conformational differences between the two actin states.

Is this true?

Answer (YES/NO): YES